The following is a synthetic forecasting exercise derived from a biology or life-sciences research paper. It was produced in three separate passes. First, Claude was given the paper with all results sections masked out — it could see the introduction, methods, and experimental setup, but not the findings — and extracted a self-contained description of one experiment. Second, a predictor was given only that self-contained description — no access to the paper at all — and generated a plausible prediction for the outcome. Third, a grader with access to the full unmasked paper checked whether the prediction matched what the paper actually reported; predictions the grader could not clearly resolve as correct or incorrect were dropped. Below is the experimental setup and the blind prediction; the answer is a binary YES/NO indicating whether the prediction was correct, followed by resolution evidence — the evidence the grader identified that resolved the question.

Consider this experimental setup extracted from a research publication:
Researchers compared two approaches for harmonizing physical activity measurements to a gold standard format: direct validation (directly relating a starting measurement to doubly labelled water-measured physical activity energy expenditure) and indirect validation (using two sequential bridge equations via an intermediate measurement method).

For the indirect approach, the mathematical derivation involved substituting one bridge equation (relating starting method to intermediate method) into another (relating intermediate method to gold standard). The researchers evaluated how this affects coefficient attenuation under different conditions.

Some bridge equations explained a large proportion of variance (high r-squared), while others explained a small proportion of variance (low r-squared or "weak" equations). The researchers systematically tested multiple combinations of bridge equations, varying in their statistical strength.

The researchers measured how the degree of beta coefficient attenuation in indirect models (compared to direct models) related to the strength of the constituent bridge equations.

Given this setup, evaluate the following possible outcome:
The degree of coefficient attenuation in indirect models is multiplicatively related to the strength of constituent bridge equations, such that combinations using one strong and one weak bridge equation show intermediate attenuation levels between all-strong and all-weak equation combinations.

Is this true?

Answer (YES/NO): NO